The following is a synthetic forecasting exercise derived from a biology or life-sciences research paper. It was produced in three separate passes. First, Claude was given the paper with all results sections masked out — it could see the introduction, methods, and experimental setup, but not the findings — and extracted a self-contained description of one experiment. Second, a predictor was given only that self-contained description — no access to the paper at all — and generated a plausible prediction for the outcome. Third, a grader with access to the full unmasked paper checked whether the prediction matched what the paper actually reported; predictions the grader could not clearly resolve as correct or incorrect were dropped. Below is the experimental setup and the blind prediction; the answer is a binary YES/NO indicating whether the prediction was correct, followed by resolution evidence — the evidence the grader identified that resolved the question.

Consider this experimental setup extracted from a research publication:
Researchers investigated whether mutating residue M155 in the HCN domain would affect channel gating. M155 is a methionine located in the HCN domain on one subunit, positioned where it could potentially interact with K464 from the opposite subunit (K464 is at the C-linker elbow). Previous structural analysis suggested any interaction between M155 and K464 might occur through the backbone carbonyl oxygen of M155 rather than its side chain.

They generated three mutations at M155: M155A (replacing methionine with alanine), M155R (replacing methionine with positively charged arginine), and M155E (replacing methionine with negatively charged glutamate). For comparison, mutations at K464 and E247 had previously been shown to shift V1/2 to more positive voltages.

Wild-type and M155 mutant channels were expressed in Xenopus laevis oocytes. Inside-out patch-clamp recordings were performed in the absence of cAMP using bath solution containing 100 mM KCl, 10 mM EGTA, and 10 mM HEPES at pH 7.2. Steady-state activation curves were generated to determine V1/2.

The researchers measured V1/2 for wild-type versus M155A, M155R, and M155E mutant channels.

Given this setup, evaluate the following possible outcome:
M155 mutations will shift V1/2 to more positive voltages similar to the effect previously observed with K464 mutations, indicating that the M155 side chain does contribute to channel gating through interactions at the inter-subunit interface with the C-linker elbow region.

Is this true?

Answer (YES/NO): NO